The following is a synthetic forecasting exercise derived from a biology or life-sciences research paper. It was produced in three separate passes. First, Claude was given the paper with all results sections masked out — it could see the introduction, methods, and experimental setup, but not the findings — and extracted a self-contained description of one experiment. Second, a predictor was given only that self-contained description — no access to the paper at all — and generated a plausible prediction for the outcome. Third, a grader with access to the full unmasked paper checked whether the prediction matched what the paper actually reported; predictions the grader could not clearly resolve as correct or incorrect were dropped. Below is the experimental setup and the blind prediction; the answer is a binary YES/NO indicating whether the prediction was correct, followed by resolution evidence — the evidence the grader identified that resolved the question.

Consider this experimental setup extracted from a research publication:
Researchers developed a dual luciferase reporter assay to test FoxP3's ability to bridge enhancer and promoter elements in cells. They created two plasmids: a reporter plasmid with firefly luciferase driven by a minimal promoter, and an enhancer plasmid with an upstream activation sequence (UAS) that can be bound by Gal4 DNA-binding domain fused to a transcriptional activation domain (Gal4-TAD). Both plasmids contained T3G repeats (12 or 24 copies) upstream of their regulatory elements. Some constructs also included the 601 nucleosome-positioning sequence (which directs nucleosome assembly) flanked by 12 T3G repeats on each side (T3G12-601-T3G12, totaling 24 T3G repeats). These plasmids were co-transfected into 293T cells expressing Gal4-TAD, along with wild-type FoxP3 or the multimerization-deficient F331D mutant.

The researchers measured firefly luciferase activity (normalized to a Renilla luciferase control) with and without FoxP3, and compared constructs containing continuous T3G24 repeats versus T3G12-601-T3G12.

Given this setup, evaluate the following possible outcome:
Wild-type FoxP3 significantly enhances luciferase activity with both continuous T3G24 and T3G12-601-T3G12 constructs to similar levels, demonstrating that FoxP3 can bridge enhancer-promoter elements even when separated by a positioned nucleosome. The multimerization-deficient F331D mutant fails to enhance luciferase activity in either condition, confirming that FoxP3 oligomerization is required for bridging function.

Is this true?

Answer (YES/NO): NO